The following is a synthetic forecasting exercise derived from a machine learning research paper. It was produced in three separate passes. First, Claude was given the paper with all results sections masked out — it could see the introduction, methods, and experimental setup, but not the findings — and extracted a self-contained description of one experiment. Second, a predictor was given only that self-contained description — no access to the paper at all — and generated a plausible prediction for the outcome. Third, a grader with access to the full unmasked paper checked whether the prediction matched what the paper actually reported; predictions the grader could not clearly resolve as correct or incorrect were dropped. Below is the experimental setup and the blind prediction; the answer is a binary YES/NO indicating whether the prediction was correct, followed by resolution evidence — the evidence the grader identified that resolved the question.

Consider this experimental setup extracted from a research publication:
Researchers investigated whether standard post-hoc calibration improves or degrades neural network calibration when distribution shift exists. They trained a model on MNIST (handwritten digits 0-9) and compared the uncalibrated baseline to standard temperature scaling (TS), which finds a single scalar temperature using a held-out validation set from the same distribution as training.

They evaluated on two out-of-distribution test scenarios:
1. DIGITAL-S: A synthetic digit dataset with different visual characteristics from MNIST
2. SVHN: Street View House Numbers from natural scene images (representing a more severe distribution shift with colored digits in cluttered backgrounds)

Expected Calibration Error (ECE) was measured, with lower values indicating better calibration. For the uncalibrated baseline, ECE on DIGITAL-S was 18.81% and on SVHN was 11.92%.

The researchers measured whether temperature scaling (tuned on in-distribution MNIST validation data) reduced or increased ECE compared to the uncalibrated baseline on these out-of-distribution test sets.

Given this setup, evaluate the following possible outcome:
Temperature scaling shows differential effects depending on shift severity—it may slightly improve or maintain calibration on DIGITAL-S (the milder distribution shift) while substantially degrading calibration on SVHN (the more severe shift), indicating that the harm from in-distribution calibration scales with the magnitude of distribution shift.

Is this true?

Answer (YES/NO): NO